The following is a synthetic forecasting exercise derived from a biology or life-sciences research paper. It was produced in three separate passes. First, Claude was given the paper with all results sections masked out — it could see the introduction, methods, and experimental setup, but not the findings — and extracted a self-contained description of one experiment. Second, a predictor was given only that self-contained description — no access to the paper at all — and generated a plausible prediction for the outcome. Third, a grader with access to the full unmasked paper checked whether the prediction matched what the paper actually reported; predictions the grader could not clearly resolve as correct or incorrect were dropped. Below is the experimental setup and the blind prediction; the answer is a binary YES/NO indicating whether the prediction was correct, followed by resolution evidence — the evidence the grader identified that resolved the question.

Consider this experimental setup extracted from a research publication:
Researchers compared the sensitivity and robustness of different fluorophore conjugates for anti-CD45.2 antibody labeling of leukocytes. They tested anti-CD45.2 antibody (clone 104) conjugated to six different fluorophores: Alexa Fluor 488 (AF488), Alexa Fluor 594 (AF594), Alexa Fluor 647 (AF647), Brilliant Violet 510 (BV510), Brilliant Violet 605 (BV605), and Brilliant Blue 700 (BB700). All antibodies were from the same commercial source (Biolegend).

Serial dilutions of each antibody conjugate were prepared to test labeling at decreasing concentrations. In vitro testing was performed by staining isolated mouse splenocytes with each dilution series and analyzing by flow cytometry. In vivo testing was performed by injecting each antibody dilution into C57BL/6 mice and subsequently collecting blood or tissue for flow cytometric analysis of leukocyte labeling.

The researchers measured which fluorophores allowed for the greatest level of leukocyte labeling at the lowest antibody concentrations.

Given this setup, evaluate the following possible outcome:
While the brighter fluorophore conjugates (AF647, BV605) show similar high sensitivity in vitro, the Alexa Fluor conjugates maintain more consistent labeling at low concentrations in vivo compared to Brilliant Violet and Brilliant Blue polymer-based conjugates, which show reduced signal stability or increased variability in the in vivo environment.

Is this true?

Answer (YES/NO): NO